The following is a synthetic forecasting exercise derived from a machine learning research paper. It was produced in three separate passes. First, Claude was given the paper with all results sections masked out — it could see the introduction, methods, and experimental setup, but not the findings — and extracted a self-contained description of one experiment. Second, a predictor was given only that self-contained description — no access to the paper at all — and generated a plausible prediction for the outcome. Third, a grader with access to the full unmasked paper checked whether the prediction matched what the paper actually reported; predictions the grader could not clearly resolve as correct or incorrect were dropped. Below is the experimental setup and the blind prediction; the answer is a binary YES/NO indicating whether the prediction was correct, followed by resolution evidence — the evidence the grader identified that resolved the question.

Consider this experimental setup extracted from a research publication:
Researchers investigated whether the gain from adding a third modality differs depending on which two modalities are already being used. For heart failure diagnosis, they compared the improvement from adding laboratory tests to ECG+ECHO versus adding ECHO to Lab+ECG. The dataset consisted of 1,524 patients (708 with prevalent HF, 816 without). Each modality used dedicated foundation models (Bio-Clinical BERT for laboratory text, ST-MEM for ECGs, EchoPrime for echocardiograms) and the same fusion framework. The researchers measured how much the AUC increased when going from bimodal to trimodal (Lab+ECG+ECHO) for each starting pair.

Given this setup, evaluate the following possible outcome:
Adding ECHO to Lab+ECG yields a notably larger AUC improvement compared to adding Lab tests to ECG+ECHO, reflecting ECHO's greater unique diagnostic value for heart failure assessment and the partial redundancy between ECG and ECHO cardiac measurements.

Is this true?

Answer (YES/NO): NO